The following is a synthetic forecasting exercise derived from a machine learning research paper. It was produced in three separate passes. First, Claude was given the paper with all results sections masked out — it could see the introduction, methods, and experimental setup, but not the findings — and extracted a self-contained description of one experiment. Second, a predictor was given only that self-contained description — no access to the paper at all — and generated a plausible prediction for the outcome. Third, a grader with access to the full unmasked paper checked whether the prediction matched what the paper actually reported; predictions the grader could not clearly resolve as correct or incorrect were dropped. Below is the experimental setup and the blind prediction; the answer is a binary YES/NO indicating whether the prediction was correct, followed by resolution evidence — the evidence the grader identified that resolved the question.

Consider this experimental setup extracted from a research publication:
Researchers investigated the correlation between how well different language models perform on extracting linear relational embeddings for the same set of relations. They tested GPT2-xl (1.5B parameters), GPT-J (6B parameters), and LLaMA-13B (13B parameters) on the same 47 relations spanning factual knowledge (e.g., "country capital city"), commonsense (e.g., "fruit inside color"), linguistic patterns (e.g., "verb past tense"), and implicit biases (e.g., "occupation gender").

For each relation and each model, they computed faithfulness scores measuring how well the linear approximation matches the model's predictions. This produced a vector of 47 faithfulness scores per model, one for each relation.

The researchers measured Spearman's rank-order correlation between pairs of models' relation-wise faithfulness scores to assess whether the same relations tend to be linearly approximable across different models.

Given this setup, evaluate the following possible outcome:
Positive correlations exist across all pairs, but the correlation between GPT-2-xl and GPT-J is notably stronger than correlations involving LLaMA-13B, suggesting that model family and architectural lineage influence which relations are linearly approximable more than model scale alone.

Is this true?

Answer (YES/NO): YES